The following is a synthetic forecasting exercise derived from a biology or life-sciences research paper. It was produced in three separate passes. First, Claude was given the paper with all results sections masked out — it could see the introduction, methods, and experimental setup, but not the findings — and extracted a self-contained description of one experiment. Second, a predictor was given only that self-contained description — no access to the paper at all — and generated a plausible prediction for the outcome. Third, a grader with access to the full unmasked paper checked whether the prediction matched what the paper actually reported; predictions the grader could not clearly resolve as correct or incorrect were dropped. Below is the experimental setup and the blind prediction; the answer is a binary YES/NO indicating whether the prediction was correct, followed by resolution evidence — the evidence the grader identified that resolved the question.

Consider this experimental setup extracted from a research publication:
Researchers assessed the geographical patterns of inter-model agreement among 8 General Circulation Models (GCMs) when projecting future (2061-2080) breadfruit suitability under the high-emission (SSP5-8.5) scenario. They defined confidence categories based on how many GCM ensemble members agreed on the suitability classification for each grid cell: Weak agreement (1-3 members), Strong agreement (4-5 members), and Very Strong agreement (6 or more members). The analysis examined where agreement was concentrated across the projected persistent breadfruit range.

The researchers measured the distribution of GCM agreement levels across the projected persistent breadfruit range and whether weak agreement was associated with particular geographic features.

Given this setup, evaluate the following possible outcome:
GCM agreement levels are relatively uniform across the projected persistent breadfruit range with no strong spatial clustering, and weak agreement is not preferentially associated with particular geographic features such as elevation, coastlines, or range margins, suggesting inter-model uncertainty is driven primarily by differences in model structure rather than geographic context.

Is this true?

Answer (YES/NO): NO